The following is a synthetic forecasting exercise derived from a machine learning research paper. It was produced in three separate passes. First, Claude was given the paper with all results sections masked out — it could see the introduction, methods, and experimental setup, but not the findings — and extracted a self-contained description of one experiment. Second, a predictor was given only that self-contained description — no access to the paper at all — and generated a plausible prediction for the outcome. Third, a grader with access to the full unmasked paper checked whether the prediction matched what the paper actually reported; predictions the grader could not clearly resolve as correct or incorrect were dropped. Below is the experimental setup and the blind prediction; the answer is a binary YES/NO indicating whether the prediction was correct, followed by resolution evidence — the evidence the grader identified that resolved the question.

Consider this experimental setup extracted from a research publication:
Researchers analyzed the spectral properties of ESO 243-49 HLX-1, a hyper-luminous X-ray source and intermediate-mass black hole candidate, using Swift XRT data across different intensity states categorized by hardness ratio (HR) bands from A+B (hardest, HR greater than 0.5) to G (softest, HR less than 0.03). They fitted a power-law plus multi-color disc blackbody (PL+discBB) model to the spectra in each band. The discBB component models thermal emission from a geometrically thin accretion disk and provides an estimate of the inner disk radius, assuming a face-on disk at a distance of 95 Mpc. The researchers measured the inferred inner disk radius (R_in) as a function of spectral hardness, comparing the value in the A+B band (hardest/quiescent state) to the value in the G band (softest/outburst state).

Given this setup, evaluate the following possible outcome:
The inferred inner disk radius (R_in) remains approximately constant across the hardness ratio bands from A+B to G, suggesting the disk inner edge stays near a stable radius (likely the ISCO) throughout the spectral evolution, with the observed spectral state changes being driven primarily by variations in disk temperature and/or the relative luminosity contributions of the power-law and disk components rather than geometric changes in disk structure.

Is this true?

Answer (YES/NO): NO